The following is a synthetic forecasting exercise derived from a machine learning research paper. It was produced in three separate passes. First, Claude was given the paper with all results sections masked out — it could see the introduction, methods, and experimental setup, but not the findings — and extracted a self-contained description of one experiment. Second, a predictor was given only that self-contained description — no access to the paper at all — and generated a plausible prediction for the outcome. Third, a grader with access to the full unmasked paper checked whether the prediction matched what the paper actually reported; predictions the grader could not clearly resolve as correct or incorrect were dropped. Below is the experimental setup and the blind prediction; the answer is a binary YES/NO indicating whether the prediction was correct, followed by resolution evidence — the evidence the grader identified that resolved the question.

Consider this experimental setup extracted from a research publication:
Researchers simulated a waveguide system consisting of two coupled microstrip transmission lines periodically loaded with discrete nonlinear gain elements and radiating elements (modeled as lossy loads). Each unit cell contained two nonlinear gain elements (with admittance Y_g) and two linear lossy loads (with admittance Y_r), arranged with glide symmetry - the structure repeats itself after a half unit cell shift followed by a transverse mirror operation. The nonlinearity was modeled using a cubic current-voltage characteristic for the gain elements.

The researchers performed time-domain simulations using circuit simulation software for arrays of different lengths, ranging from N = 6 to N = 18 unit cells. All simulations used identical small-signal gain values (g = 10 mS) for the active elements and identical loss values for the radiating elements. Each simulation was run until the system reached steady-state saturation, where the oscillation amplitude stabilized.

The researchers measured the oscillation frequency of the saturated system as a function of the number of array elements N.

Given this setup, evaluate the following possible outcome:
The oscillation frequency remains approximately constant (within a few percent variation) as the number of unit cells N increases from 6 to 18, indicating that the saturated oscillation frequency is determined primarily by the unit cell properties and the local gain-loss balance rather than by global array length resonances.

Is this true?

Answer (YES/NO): YES